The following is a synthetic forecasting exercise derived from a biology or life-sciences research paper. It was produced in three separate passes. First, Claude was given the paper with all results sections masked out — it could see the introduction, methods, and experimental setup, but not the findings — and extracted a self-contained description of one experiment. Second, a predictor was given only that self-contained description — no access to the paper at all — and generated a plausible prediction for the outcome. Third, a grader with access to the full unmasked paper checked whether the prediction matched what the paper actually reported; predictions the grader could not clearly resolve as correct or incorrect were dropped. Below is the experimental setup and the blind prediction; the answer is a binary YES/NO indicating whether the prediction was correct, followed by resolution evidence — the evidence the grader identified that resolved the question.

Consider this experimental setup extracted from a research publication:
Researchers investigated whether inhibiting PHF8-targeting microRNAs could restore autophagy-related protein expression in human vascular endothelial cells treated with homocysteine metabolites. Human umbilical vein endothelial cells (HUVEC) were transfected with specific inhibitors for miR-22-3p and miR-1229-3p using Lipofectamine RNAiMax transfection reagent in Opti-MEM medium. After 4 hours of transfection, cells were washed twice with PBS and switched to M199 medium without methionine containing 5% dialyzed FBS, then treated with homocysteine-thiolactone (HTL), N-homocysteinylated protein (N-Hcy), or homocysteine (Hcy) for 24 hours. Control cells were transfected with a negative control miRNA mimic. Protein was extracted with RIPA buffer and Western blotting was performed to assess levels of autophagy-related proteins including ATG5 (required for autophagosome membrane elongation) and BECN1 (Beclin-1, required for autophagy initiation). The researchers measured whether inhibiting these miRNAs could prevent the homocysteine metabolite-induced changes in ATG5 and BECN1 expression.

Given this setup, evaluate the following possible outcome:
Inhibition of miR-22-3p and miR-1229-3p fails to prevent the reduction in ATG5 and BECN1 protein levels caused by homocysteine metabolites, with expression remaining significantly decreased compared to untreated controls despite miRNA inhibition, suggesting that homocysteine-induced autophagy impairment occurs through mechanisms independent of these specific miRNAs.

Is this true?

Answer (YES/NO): NO